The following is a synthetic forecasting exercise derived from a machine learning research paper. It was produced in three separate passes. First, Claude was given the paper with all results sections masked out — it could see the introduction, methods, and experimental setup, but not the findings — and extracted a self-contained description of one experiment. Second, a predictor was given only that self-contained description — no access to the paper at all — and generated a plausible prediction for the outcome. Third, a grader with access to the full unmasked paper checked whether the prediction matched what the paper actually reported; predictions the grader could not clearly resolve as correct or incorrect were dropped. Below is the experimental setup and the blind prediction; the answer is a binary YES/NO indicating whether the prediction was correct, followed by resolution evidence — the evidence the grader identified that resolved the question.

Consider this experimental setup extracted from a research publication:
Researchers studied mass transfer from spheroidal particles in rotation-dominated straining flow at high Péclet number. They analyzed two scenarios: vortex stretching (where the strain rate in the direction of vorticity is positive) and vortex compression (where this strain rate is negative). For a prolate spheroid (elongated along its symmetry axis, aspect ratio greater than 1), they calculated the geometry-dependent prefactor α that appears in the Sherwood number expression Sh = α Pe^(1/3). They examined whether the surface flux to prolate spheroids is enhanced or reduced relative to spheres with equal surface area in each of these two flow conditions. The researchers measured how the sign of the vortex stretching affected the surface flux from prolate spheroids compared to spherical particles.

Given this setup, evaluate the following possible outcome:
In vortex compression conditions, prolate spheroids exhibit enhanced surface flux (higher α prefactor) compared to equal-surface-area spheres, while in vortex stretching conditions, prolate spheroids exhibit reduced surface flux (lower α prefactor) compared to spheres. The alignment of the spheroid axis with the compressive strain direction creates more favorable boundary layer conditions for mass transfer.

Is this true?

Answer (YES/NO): YES